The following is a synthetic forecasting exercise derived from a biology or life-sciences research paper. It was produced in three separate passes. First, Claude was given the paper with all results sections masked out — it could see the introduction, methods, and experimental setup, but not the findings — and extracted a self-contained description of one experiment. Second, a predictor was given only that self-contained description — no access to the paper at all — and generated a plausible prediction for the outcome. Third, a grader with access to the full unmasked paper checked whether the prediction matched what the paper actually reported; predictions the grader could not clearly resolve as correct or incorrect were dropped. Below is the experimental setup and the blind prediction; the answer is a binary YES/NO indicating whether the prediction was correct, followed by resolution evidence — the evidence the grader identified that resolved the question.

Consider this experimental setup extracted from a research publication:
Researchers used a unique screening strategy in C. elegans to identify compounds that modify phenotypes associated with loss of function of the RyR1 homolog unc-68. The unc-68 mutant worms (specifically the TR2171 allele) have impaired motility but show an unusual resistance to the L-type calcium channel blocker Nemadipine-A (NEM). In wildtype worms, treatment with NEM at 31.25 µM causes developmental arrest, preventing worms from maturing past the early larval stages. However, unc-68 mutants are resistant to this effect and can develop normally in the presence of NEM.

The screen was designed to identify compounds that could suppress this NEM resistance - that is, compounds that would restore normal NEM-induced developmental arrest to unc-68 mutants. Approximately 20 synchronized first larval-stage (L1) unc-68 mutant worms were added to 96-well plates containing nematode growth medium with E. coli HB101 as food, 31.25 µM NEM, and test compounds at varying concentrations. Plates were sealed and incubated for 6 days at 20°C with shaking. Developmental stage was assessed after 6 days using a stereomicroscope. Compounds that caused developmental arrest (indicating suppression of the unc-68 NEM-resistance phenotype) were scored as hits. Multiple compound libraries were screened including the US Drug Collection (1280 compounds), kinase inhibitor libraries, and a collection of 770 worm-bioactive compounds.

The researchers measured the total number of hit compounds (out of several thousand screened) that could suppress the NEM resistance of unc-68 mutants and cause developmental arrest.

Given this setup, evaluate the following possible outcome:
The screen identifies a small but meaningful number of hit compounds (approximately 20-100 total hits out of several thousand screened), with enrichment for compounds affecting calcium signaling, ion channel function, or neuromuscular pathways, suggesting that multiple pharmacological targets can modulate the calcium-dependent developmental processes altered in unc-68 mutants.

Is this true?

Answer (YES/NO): NO